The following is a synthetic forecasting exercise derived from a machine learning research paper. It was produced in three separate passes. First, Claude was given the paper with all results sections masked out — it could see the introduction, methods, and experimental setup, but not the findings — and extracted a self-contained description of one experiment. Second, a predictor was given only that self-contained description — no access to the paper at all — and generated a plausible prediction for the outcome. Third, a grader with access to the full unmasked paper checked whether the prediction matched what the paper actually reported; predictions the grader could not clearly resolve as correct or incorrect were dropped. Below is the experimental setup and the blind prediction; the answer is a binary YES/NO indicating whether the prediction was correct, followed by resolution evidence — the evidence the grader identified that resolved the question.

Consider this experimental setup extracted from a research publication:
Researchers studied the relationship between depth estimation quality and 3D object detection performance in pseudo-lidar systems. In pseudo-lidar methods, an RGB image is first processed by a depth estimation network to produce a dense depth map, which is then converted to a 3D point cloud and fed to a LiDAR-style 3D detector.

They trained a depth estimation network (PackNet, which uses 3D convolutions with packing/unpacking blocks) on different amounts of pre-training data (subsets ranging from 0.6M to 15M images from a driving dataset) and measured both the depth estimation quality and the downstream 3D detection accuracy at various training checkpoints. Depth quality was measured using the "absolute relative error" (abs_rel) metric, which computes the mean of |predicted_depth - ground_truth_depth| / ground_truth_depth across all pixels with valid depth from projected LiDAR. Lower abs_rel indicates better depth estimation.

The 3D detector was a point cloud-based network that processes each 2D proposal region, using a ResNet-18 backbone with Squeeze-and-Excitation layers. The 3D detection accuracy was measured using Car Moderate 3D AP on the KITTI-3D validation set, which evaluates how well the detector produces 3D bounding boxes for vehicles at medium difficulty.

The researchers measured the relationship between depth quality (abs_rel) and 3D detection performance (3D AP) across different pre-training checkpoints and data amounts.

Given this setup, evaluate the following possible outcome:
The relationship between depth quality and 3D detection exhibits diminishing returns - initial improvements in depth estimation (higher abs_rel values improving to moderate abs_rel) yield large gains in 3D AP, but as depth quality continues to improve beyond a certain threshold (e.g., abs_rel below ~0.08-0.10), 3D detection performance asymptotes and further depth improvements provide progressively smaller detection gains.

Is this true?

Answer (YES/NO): NO